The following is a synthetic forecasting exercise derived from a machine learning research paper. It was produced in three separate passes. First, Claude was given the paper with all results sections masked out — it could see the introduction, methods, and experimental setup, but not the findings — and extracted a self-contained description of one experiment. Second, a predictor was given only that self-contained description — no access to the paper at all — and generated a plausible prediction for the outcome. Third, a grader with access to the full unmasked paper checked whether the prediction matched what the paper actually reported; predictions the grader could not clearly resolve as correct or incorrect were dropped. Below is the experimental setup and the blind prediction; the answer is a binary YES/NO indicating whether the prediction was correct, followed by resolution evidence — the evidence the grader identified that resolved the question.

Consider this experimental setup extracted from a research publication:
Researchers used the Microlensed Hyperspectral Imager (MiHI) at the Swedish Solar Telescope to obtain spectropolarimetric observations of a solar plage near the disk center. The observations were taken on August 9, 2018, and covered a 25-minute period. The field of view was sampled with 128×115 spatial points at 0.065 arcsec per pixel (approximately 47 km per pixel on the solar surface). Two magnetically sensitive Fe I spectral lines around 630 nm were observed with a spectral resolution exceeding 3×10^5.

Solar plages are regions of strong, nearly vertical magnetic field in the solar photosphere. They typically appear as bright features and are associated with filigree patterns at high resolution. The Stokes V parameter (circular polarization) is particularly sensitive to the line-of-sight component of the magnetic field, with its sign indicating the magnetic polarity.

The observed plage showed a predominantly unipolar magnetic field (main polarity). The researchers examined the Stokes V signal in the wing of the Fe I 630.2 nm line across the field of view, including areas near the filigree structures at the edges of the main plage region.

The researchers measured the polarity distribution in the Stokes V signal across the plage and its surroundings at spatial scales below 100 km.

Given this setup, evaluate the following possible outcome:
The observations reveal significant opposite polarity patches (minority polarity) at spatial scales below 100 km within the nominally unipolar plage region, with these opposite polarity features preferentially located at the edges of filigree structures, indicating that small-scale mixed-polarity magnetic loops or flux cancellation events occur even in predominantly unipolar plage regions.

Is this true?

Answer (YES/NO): YES